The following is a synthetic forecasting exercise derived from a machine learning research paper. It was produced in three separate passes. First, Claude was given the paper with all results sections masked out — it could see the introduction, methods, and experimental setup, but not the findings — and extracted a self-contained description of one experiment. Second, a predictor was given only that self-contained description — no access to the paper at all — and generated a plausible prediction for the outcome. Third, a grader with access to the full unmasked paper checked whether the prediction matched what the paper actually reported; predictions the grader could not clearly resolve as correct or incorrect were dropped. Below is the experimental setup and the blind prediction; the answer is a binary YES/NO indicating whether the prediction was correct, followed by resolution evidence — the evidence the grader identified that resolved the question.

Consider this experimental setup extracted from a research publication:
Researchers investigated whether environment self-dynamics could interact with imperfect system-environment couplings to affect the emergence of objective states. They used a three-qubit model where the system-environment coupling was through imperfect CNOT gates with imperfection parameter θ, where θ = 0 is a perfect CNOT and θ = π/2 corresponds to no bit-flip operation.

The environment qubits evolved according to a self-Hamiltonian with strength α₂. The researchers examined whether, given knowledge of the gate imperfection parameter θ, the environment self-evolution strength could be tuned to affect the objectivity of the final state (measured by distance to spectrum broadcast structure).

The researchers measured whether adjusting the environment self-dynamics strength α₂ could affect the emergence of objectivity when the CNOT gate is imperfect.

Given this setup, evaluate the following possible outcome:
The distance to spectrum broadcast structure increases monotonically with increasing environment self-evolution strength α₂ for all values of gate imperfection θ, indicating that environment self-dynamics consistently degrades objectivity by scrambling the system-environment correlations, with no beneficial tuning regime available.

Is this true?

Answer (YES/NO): NO